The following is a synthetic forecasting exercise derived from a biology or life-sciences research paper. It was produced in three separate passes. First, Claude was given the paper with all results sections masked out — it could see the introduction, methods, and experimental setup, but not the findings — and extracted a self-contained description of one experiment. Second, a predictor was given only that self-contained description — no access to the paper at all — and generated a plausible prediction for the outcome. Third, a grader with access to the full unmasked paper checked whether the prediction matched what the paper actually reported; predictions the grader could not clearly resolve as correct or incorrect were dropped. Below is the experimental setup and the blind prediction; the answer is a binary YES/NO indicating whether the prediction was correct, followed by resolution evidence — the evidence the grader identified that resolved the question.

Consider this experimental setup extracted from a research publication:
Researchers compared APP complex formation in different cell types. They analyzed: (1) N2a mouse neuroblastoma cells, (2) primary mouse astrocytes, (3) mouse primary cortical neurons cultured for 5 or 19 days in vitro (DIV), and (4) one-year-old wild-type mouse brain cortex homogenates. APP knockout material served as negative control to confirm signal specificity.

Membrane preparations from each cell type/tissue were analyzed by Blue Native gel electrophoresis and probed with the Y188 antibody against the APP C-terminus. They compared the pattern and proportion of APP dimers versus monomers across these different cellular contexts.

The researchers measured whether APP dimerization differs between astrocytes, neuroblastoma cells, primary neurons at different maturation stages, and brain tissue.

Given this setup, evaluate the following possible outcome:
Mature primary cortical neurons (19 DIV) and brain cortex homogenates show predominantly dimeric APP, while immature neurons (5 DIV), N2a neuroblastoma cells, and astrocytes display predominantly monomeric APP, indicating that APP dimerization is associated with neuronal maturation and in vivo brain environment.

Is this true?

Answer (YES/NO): NO